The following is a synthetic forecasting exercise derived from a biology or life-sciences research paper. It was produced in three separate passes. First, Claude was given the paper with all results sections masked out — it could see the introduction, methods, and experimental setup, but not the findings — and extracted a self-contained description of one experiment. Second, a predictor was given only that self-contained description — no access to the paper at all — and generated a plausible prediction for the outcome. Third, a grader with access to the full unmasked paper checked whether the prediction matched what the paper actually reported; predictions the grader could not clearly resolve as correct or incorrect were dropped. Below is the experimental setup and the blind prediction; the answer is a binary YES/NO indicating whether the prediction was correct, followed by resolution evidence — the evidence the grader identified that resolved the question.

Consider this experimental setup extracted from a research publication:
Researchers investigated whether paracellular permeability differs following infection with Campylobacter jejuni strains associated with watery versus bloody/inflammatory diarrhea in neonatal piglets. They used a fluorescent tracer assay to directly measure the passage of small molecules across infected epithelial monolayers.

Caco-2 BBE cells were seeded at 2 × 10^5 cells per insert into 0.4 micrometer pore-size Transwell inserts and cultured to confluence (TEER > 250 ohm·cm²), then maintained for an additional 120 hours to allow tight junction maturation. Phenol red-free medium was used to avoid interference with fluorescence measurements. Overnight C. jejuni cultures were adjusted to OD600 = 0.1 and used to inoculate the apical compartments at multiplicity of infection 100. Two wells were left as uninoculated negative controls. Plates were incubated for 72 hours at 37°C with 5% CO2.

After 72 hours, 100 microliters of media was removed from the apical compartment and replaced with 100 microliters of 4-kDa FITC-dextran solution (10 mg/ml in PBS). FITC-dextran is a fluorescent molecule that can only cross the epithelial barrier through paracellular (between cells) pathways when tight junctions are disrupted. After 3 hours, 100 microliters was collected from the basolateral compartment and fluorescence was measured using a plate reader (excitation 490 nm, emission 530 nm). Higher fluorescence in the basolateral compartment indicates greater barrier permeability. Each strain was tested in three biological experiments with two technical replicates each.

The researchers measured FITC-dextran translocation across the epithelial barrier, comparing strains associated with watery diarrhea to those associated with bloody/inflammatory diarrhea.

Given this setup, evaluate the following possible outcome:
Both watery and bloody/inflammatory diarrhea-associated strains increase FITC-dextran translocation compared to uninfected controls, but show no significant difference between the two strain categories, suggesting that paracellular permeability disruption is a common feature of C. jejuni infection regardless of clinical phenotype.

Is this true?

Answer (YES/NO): NO